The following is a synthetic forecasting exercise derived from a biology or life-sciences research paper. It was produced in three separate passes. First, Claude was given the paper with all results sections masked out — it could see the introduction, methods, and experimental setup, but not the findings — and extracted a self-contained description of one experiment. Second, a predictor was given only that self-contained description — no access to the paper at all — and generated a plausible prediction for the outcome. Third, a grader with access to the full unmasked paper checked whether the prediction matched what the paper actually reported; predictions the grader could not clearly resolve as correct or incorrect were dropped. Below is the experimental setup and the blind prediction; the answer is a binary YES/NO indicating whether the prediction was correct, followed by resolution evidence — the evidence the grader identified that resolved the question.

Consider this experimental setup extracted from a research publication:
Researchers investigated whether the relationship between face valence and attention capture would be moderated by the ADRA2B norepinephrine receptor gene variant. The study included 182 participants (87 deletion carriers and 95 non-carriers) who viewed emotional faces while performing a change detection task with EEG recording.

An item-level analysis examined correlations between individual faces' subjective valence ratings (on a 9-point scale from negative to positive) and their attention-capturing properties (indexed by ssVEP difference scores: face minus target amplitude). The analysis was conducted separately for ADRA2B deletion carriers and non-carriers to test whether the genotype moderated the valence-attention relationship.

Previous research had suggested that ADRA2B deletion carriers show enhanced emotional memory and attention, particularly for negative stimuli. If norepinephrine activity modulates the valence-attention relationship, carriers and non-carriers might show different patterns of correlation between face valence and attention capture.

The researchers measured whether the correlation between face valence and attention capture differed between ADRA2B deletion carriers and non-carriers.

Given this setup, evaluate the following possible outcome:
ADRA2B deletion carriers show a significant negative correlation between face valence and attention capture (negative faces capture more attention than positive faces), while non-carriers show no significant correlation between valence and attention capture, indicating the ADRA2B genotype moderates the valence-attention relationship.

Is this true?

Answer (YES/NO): NO